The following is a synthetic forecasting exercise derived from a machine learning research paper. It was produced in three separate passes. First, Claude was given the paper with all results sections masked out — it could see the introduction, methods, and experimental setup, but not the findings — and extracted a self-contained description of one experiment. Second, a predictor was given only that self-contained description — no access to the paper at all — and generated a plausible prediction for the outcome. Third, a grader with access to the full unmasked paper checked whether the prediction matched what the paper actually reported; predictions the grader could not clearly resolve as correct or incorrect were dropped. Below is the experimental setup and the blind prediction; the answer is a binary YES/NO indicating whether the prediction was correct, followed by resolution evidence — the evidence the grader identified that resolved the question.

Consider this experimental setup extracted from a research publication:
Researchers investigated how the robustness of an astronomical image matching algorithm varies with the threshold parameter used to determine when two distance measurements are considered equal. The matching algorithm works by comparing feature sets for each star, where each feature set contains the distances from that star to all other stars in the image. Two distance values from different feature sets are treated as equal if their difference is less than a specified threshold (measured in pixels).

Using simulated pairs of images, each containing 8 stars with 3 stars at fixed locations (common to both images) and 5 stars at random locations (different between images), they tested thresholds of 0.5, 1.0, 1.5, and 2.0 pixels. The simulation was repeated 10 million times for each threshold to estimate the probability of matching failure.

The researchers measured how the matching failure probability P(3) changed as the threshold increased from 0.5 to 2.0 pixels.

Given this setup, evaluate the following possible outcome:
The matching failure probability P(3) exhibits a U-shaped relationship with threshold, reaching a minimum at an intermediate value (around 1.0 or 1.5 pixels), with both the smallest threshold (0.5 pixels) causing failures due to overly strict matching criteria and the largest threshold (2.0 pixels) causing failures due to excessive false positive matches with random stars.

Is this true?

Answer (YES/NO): NO